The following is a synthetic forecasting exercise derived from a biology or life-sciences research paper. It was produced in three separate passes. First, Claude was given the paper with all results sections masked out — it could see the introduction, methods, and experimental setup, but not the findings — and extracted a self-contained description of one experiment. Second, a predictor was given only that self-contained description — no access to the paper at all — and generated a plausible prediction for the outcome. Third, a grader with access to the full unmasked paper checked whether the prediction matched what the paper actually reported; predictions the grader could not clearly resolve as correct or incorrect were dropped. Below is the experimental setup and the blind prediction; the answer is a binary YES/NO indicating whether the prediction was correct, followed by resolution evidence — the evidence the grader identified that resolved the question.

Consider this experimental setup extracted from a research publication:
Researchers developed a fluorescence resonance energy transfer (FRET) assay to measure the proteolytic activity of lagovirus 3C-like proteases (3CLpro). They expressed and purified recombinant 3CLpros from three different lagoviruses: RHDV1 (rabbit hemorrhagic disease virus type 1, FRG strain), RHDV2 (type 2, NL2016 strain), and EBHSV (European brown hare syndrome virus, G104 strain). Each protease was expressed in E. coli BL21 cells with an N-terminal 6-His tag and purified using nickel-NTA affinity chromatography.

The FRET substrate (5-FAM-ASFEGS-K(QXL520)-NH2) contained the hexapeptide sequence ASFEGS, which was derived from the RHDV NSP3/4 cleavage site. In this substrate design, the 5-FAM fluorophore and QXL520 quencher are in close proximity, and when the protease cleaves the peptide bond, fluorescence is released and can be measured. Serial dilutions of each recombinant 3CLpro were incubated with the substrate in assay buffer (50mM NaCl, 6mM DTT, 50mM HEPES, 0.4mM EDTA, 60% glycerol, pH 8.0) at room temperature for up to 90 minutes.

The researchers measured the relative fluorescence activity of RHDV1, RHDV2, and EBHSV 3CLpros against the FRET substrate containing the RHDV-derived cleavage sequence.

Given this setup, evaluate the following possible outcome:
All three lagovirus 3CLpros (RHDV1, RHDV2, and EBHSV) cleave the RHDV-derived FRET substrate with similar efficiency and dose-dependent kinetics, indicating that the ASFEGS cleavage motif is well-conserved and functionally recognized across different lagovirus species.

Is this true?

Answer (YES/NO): NO